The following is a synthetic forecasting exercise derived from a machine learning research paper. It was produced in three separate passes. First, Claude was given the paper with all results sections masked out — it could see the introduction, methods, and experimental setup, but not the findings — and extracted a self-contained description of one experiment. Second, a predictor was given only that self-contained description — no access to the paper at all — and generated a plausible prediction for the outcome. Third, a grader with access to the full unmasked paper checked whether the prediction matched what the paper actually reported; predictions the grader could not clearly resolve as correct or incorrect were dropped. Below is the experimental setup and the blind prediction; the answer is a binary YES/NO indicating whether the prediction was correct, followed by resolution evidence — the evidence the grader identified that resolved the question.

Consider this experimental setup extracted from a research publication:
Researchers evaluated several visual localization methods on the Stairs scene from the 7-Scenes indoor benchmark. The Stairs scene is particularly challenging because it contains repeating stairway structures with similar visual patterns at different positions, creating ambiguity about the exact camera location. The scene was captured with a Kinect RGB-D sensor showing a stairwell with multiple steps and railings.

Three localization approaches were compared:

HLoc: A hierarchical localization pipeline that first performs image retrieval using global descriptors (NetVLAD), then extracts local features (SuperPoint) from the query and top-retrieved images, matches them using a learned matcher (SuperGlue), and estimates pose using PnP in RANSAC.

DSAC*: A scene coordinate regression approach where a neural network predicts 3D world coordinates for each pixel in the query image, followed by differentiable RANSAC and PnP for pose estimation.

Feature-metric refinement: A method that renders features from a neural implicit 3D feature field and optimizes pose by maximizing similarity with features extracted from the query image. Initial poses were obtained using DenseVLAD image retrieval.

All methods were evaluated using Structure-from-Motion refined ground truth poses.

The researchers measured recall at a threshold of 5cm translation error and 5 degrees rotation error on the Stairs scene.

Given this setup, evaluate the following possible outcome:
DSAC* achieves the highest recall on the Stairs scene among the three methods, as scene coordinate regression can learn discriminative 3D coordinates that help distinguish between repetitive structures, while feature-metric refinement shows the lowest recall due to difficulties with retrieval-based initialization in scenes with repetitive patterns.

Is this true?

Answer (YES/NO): YES